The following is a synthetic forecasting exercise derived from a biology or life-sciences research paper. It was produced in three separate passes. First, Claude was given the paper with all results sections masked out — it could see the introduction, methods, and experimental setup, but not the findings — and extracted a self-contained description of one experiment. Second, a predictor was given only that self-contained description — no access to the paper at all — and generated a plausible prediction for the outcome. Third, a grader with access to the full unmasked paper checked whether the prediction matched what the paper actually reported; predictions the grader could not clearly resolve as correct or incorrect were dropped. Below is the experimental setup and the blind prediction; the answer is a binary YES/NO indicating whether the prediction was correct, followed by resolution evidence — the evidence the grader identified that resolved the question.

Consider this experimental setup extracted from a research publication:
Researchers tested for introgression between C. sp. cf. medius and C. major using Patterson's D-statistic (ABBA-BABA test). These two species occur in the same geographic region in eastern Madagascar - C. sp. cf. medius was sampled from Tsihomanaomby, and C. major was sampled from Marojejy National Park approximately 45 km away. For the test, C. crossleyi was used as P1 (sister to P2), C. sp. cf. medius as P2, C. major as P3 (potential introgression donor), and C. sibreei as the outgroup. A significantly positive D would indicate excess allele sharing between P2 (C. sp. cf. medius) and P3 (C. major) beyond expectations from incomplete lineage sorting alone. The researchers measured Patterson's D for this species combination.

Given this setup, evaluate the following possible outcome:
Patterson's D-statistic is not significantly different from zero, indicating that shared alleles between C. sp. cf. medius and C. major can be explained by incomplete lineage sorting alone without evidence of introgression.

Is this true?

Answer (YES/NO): NO